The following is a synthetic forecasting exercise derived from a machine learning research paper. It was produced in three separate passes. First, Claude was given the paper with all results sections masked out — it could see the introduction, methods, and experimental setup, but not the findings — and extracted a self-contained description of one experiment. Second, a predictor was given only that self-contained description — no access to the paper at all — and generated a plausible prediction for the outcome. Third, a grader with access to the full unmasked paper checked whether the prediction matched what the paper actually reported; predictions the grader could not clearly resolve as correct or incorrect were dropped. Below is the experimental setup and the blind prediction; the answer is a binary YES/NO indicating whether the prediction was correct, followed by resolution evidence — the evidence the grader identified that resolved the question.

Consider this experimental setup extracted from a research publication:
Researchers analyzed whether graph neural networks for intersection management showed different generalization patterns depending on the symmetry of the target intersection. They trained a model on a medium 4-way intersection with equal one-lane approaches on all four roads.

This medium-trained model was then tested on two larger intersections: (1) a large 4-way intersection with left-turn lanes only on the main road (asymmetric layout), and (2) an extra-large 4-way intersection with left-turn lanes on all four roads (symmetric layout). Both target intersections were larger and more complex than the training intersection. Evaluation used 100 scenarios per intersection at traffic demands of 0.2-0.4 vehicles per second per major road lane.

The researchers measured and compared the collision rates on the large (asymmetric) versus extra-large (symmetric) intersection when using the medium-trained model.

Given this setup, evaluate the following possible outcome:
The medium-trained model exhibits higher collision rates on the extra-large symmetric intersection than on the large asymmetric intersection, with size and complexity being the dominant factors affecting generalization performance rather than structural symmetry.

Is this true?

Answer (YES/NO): NO